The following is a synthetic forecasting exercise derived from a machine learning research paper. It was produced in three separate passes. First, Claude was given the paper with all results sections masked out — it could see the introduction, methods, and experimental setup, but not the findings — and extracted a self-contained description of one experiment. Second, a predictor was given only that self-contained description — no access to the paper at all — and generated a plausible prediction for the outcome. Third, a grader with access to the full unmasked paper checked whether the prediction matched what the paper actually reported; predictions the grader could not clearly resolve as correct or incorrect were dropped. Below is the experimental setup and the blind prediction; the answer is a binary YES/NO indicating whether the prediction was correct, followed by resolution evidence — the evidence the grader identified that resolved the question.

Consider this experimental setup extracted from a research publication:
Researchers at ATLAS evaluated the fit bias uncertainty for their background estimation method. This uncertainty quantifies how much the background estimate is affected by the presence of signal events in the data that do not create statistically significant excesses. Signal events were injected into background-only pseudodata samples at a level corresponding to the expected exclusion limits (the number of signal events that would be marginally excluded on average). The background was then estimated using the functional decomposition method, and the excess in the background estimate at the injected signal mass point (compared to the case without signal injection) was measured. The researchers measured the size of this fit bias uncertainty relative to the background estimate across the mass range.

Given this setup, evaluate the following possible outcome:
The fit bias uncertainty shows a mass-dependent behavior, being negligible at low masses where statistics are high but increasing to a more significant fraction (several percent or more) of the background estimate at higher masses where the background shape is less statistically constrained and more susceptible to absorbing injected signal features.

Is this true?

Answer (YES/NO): NO